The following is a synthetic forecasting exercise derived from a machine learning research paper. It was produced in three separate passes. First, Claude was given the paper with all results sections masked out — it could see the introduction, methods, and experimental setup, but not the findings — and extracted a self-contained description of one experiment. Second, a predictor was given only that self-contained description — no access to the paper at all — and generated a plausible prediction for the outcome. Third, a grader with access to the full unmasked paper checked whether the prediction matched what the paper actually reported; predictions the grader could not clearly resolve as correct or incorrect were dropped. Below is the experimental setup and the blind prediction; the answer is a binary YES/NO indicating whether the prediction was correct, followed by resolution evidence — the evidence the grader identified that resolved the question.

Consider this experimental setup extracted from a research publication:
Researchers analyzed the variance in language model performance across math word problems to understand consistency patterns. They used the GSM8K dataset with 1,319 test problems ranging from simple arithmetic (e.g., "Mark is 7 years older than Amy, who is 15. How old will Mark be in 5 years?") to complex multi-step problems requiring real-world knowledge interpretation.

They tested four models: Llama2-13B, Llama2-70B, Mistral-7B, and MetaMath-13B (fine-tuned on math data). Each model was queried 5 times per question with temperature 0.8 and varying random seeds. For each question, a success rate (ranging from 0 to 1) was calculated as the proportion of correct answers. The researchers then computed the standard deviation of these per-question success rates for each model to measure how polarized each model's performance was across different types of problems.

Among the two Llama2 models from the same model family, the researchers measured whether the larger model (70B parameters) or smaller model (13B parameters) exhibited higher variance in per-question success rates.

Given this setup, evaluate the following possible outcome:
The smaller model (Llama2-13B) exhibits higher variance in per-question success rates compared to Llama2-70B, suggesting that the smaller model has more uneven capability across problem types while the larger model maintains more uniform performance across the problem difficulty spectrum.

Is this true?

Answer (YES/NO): NO